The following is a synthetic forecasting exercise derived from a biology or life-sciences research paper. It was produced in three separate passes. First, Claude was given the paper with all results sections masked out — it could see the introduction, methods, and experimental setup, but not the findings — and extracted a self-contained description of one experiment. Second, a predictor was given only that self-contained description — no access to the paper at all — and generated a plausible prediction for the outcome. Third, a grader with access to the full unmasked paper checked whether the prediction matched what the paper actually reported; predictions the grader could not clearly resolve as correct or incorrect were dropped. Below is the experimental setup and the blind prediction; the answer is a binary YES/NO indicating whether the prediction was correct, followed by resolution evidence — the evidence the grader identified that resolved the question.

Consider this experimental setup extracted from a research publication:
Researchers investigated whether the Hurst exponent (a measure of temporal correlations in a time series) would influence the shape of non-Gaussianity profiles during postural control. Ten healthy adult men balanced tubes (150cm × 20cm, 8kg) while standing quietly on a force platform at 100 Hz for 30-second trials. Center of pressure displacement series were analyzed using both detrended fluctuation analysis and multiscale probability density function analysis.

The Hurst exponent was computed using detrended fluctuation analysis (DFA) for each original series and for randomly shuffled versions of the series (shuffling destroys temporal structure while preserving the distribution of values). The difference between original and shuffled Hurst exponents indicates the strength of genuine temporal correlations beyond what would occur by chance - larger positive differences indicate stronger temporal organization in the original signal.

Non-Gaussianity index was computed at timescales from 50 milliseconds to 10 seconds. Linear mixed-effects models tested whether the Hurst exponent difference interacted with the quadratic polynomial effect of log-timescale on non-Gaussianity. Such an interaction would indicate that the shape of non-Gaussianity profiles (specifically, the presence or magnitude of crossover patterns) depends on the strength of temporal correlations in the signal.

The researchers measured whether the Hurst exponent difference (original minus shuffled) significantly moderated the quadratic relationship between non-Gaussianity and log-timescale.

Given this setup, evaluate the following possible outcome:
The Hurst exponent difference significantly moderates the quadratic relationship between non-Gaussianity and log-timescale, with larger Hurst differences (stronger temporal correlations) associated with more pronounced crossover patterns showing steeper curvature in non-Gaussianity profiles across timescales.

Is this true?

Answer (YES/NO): NO